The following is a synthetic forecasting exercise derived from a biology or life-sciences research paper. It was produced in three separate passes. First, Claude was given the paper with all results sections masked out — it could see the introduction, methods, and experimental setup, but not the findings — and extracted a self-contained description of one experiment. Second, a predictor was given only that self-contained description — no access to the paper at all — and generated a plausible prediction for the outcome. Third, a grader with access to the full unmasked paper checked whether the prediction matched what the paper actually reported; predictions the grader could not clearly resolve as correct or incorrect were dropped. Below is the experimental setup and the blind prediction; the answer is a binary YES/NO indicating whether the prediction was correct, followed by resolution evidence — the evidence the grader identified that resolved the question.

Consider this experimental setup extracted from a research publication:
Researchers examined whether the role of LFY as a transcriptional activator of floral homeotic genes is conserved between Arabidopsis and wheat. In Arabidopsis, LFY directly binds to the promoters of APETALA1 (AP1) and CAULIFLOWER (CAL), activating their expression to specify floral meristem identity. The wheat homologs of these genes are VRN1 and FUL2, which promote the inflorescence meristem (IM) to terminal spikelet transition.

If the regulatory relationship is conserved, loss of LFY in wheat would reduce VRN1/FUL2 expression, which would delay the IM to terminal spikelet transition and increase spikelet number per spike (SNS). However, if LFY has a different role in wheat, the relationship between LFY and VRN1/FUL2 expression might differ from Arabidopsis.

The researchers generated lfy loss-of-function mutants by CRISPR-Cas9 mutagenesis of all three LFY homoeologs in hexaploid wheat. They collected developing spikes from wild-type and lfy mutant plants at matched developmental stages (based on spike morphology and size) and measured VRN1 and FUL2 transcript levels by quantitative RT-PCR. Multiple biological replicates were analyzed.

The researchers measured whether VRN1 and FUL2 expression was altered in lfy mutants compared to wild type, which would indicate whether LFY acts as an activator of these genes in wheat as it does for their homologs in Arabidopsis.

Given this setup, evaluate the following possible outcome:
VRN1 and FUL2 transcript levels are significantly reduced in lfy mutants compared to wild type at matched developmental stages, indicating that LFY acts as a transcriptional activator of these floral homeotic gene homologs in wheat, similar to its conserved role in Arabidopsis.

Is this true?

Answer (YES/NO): NO